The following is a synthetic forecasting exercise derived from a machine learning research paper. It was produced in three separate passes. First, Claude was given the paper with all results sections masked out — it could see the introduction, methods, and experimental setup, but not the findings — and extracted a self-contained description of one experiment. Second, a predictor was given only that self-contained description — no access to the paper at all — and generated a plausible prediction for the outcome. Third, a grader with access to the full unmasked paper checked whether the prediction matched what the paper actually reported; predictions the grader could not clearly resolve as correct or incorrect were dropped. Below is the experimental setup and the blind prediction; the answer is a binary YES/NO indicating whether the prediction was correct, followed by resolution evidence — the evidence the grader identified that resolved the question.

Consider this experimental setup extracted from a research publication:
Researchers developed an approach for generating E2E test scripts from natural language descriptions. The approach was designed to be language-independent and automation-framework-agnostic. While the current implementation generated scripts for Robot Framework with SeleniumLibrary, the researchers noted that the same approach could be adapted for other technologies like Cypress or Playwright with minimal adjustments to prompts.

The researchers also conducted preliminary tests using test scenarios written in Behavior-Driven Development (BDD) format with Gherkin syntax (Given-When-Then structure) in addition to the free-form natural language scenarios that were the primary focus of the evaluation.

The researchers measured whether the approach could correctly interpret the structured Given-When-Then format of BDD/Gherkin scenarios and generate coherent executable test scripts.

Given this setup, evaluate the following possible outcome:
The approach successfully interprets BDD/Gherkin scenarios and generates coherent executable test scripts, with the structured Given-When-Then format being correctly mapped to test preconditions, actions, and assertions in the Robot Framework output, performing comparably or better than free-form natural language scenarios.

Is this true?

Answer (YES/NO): YES